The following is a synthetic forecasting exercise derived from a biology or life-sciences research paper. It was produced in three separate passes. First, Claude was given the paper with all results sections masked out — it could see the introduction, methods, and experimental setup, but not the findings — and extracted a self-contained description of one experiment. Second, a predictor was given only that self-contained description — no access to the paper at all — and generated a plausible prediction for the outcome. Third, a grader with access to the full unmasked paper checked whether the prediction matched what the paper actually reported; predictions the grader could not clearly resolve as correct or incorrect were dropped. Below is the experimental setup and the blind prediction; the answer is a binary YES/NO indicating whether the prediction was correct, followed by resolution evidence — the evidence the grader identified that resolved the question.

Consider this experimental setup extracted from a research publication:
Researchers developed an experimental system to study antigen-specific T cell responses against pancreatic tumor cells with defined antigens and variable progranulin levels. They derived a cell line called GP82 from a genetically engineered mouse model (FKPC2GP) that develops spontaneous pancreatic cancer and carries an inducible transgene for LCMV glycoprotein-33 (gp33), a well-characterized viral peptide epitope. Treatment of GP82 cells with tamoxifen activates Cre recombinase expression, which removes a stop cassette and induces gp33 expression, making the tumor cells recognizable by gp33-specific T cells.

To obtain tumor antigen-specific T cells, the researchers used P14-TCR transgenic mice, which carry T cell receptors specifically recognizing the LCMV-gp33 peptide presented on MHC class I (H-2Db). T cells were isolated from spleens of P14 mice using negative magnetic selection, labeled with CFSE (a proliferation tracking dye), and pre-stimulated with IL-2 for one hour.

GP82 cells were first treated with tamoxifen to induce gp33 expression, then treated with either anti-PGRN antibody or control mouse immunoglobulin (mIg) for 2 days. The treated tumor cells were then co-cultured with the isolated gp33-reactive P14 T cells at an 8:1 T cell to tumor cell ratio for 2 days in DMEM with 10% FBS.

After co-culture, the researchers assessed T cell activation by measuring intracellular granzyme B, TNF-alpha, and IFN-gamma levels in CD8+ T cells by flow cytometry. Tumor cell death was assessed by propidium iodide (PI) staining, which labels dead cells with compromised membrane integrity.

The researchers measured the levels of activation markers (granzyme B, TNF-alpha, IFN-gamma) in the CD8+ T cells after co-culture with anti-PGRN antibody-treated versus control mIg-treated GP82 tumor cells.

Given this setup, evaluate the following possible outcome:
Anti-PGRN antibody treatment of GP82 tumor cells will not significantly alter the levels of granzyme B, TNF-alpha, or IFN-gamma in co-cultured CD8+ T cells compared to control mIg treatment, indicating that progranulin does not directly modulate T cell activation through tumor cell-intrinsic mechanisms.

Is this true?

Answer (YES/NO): NO